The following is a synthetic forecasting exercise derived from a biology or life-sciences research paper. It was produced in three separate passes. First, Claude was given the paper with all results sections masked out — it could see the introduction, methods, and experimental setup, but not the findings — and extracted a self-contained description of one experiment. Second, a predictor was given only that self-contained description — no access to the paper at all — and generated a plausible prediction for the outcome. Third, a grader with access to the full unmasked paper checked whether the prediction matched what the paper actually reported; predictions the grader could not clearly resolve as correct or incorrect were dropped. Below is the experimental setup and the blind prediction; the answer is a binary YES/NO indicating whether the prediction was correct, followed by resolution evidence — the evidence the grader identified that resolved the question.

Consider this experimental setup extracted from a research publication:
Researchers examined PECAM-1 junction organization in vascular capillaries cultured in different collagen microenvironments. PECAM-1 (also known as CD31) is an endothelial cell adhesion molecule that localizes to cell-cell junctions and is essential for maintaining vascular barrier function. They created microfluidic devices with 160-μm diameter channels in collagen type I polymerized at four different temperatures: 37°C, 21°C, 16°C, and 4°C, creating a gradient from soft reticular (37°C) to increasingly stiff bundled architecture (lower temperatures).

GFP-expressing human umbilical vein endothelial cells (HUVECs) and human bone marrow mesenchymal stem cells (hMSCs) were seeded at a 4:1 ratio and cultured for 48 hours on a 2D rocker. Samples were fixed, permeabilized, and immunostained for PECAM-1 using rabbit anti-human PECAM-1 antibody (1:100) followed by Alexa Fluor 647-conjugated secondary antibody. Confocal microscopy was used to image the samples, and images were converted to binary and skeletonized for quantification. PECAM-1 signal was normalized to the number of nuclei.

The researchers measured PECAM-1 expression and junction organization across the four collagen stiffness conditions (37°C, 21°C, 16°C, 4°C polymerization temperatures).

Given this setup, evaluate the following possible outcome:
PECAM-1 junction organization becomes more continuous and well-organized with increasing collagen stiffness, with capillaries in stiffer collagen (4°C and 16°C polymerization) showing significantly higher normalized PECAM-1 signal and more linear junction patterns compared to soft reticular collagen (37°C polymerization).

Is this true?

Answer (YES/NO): NO